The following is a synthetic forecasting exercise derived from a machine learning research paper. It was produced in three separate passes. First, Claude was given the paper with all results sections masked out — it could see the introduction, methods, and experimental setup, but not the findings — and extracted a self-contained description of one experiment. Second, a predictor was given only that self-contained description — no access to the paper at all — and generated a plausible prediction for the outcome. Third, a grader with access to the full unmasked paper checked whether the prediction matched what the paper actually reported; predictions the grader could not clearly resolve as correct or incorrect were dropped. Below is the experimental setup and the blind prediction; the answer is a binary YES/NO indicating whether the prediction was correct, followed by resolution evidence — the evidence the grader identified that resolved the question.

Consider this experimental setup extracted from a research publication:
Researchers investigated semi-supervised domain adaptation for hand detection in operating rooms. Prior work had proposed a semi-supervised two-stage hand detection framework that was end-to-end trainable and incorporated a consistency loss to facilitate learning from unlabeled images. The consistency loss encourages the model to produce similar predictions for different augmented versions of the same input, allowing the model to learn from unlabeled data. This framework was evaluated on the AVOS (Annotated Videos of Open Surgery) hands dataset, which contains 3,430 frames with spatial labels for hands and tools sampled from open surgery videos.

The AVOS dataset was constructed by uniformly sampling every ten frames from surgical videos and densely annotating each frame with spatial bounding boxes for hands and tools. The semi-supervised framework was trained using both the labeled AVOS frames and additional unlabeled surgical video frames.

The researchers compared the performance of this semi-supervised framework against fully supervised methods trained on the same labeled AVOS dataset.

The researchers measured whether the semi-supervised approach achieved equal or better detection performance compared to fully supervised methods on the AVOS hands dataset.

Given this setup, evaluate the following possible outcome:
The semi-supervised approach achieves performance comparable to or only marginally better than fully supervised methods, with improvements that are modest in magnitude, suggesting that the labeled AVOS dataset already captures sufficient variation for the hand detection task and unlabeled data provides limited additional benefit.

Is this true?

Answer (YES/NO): NO